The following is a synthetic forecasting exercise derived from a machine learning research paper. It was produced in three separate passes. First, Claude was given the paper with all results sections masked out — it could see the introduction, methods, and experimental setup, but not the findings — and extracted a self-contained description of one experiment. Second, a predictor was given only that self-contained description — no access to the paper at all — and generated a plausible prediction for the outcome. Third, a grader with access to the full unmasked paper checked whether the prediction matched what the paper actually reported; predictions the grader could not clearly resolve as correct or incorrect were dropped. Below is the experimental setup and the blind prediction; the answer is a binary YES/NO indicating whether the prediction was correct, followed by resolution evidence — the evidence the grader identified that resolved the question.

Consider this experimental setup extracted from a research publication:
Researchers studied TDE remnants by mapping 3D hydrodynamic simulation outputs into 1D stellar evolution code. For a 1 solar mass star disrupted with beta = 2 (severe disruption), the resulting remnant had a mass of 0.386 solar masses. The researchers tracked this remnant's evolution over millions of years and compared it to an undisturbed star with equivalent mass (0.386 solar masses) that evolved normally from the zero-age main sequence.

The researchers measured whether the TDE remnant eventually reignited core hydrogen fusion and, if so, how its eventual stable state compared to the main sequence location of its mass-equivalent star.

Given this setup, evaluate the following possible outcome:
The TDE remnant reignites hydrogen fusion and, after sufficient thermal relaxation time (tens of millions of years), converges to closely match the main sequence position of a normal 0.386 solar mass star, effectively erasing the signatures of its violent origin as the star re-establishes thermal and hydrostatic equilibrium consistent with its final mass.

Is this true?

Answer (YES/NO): NO